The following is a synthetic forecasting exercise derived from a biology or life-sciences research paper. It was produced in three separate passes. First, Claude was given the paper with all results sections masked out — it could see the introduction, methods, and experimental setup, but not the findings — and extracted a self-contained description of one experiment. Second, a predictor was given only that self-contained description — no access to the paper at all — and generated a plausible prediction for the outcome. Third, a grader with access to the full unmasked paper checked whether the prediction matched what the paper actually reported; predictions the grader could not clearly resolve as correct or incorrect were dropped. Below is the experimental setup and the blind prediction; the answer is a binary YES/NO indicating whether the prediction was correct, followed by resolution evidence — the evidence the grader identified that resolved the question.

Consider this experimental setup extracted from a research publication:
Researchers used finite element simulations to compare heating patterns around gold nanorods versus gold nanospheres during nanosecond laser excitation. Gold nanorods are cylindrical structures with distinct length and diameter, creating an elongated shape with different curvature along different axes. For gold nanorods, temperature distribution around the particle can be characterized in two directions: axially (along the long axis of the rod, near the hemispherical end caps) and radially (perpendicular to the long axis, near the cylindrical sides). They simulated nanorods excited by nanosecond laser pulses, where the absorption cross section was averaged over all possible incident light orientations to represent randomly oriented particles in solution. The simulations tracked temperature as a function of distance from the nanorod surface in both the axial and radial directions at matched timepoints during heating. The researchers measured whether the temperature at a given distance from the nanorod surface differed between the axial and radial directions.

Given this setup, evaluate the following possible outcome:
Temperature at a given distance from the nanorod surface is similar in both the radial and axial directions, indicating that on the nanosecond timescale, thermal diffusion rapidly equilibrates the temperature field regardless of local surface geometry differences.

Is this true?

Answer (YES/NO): NO